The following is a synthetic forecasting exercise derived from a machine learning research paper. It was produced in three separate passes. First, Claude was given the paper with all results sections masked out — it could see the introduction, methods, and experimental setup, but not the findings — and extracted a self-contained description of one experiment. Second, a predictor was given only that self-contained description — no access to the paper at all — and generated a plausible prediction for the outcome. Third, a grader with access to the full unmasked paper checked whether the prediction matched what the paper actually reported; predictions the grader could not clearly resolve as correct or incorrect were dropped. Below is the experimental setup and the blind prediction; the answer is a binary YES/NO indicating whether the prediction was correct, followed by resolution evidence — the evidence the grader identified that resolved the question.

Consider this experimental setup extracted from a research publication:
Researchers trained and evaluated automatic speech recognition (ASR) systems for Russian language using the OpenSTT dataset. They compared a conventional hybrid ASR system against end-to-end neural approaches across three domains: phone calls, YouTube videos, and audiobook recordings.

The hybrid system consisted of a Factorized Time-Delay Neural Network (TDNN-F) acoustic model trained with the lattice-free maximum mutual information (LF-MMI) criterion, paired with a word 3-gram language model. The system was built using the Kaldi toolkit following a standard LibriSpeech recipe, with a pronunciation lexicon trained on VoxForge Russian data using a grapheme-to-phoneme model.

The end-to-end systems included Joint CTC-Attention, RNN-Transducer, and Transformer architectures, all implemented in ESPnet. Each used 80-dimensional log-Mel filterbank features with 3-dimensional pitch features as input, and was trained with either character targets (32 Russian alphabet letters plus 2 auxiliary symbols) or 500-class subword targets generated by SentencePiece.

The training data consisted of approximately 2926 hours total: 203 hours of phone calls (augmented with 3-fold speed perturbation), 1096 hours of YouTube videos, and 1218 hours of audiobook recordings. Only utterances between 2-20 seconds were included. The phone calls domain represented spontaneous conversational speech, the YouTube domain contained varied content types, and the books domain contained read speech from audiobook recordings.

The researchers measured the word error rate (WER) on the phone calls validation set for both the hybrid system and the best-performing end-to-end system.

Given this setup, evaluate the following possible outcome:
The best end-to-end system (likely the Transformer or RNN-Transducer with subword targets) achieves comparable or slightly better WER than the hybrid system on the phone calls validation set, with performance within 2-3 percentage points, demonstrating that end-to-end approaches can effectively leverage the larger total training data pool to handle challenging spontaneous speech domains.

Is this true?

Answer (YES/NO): NO